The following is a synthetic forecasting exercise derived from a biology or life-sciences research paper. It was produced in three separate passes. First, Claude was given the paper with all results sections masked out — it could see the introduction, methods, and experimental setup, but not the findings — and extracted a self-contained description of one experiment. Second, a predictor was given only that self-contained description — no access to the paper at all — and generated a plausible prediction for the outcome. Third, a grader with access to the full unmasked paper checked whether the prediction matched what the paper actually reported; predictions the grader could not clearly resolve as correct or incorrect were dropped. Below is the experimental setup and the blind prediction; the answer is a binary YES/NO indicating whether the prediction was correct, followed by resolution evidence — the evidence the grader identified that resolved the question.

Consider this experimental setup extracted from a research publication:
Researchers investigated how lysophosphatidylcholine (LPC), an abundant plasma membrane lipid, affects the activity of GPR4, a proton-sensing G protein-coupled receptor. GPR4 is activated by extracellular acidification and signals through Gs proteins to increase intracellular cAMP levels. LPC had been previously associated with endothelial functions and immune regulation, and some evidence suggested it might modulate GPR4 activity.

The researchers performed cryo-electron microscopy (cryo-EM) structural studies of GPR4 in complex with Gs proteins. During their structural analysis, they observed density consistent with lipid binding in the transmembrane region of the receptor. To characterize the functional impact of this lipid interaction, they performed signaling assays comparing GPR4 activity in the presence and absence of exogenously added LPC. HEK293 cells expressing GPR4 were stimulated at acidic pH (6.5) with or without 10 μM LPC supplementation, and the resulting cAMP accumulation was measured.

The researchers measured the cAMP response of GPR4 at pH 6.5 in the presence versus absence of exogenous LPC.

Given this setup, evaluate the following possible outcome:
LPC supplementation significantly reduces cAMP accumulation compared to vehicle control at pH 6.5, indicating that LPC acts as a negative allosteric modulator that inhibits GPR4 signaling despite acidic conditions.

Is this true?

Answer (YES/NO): NO